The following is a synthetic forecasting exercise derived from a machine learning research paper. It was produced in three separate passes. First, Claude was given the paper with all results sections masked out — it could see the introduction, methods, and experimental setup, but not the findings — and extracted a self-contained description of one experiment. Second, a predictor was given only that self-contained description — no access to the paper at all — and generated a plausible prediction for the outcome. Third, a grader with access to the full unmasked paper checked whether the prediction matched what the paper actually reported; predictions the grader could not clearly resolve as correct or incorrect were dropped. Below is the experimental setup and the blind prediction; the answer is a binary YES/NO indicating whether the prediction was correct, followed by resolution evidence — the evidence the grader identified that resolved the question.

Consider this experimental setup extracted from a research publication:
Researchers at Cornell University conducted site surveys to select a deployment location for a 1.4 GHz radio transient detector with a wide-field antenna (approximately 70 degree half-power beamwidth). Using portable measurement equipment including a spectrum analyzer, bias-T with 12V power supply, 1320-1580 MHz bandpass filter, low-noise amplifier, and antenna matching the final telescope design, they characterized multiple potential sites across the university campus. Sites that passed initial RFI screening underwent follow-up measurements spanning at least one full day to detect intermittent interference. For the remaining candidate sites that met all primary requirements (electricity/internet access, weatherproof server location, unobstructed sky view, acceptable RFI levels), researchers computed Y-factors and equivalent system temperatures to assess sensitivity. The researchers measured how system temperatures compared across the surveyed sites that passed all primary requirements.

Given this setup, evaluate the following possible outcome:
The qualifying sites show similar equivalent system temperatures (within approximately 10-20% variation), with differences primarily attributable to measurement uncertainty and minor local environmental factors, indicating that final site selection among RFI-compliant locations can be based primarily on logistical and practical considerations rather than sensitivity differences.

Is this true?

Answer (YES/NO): NO